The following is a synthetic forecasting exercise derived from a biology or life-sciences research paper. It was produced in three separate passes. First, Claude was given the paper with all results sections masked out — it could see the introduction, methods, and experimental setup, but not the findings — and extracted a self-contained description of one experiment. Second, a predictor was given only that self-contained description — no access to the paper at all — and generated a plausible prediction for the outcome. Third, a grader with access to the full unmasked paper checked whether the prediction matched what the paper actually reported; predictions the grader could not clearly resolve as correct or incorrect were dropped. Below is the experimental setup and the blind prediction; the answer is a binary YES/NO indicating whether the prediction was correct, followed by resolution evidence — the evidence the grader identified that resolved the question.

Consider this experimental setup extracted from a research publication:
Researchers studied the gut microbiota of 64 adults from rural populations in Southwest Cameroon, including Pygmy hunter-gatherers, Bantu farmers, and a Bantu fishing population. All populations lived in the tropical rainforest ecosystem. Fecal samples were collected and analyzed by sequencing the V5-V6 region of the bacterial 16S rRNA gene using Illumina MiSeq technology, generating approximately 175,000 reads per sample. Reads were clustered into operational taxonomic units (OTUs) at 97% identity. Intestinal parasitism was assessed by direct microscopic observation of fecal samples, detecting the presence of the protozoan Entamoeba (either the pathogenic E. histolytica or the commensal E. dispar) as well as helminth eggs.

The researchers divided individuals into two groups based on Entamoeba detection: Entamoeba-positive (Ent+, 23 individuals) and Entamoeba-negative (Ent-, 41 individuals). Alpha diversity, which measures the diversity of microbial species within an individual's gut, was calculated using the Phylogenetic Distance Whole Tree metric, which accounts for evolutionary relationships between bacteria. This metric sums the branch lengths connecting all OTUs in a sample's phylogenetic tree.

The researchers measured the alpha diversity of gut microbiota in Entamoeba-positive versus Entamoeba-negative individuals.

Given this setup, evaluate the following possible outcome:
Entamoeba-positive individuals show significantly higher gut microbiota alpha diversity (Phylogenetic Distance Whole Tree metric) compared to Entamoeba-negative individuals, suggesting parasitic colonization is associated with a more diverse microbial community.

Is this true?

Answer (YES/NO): YES